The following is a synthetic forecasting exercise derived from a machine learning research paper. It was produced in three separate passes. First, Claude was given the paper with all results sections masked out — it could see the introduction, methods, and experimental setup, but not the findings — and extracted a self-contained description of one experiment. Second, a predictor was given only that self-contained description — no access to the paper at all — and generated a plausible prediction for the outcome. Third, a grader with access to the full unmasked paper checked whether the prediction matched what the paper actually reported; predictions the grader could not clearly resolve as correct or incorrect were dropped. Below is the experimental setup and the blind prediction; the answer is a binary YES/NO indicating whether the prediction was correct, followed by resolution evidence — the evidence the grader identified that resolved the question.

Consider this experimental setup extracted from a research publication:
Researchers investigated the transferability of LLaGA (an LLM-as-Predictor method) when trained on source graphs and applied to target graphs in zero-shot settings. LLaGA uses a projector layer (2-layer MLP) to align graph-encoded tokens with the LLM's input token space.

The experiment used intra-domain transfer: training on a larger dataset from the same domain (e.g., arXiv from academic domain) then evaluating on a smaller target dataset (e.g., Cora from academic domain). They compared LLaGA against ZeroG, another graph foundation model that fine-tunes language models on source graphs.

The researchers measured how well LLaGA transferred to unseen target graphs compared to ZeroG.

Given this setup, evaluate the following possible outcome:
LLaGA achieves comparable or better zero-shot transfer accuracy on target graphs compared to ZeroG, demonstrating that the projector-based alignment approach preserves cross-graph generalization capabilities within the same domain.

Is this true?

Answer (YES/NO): NO